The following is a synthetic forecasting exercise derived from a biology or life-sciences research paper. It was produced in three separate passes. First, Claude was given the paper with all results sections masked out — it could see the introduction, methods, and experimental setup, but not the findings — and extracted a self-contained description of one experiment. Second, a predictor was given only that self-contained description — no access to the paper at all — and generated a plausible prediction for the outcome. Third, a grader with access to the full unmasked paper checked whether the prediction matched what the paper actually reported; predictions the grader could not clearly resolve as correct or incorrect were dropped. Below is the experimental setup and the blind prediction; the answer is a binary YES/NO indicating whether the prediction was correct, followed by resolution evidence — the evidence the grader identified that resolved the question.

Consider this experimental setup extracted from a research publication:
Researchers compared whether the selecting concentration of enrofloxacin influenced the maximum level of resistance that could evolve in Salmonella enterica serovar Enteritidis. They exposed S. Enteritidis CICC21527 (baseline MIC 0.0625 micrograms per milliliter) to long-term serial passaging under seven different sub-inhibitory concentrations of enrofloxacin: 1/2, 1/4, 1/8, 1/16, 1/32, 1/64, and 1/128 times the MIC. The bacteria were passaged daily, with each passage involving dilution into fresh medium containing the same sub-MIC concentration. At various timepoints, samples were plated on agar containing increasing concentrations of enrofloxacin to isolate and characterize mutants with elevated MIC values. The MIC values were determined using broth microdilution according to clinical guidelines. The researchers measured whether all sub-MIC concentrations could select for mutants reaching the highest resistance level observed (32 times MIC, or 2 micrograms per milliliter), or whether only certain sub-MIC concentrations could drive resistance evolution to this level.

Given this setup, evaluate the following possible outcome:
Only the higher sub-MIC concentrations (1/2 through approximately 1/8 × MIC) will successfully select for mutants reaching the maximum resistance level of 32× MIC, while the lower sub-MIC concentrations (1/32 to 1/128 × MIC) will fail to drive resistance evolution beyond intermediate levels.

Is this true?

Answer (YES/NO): NO